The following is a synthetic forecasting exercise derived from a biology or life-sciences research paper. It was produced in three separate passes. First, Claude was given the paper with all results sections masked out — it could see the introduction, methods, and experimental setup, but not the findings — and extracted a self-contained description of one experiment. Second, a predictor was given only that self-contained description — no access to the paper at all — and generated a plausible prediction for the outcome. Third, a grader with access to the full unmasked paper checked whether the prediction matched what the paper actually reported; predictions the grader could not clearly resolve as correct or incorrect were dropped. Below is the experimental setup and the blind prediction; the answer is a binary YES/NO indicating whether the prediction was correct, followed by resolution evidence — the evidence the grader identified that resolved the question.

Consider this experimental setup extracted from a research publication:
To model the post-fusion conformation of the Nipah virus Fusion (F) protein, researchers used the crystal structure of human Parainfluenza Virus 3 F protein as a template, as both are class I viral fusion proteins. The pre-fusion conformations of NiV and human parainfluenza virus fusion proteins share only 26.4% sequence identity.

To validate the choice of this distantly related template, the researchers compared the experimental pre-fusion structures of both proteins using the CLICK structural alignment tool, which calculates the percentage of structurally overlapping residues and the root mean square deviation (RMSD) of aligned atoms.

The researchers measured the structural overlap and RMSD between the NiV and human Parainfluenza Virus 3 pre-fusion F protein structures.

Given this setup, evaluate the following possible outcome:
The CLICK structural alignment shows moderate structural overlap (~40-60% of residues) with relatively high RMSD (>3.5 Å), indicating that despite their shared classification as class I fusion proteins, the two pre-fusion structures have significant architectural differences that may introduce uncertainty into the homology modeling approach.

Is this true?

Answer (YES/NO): NO